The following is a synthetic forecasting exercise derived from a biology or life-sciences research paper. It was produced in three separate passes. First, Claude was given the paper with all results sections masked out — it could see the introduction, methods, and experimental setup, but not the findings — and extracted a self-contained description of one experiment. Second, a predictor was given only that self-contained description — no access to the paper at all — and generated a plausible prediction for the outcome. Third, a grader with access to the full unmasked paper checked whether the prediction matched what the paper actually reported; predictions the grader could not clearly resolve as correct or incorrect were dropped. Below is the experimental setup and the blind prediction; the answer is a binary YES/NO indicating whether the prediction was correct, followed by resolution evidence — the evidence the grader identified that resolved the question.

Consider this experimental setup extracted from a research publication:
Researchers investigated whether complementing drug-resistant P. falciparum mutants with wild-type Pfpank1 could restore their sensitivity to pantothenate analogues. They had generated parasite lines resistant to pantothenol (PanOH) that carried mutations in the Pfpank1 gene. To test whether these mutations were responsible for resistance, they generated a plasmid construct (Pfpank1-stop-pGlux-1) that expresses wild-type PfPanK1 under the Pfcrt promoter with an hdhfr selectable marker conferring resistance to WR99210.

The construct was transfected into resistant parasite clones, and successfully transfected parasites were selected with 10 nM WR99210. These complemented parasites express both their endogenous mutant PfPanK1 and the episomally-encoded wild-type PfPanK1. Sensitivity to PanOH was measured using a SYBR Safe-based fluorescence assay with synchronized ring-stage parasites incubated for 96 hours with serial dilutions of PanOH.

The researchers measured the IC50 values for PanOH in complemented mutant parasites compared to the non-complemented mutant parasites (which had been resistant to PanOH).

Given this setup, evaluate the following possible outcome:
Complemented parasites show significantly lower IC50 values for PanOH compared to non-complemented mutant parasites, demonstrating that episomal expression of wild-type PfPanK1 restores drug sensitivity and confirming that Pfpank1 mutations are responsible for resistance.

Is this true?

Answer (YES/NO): YES